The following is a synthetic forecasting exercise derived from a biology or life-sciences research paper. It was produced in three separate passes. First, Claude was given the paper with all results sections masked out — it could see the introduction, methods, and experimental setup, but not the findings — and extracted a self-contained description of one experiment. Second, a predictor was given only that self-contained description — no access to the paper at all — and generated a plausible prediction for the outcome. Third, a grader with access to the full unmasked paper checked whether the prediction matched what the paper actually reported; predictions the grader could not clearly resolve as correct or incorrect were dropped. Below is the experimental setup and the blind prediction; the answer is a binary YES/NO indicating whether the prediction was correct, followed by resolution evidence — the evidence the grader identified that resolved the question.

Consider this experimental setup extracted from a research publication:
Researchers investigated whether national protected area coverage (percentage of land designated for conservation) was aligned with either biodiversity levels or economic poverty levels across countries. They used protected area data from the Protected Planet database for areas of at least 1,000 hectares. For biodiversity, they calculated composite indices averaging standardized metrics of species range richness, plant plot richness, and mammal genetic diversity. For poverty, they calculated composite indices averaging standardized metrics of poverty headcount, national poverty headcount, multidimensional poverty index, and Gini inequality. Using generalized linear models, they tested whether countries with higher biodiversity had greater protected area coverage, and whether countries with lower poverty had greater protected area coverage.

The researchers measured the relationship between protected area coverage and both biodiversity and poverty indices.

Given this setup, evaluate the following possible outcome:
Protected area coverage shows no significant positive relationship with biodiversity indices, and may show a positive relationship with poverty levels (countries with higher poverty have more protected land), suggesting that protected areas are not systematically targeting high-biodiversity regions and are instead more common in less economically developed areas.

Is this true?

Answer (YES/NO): NO